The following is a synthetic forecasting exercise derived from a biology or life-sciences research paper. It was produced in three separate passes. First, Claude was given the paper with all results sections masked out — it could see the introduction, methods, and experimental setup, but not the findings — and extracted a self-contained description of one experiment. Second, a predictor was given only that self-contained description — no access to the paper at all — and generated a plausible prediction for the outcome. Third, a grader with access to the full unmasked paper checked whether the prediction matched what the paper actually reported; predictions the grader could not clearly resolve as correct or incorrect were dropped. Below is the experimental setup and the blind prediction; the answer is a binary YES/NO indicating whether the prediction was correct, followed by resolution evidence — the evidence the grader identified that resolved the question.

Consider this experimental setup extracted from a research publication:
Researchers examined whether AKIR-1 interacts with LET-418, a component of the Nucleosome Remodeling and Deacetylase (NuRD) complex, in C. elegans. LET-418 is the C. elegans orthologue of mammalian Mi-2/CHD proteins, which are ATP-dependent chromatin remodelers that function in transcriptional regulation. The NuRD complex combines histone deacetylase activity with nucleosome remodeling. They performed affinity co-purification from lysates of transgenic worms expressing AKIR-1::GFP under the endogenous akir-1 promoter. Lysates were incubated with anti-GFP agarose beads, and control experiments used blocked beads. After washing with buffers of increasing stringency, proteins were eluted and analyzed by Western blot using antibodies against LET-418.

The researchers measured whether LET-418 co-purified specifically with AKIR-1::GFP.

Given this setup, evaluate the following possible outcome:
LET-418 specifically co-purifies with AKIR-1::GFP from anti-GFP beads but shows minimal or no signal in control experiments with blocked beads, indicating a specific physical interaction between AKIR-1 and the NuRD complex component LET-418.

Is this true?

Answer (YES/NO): YES